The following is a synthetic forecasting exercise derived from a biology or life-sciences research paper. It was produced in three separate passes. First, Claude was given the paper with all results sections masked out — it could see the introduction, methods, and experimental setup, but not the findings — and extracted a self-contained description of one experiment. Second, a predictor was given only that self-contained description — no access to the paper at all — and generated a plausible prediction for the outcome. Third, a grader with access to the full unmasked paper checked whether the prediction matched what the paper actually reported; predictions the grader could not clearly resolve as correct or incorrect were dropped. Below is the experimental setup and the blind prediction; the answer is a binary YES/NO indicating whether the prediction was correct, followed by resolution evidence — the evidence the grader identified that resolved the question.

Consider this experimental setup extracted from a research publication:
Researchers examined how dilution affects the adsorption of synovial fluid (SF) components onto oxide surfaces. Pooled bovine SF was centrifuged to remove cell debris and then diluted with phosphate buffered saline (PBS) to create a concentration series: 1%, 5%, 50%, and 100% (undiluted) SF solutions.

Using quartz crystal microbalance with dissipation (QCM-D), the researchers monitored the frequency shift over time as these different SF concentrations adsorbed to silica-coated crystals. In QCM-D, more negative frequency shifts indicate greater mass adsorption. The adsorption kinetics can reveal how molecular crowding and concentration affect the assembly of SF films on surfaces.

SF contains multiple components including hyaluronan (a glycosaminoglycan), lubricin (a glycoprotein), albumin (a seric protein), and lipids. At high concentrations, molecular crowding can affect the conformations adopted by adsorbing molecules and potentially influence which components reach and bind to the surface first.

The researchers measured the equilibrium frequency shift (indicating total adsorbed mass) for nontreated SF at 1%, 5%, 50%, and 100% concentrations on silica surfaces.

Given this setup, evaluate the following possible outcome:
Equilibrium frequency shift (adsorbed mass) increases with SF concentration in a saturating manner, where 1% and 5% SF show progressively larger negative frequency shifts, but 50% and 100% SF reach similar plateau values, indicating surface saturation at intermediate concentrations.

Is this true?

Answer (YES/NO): YES